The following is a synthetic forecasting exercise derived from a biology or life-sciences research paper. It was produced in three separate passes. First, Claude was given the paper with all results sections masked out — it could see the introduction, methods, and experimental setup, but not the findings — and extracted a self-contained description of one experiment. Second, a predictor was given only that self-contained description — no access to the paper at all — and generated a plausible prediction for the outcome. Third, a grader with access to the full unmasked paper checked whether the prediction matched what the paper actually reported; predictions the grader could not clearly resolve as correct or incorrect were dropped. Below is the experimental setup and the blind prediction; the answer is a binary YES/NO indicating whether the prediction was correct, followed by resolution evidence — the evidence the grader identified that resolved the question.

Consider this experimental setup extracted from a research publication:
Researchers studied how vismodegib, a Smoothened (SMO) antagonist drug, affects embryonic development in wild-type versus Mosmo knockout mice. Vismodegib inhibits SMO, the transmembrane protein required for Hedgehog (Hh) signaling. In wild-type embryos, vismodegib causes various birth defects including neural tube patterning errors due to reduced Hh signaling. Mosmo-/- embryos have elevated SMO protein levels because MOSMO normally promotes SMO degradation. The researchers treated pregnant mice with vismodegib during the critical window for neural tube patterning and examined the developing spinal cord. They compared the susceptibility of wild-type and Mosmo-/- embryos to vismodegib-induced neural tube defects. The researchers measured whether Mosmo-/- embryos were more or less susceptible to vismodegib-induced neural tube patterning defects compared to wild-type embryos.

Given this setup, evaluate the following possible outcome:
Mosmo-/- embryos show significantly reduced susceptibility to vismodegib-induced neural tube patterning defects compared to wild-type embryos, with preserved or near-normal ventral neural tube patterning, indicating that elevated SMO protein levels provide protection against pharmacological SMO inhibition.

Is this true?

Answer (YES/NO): YES